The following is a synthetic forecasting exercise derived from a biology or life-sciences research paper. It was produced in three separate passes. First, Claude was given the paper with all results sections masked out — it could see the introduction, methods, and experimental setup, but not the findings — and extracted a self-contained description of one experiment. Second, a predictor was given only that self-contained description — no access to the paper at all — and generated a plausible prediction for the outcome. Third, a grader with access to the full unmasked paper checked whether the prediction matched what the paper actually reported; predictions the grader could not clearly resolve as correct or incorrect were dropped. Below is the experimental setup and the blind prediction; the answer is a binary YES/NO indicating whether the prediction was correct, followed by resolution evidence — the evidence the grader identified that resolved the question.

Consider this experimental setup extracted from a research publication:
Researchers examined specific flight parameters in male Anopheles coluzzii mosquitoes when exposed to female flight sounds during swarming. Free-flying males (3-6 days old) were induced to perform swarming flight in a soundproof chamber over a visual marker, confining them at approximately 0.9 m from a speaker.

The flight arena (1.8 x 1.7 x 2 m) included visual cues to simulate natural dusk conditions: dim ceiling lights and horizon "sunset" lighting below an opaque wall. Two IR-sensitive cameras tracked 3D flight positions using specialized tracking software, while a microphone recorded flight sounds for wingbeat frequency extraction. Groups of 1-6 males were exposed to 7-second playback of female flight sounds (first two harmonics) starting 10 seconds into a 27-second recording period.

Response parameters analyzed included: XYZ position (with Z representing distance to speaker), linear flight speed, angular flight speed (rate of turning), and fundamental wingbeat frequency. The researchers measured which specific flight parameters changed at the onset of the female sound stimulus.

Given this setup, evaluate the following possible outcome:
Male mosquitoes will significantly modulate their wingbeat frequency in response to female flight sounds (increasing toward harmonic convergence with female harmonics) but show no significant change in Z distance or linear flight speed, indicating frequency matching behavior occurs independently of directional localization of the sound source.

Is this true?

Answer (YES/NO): NO